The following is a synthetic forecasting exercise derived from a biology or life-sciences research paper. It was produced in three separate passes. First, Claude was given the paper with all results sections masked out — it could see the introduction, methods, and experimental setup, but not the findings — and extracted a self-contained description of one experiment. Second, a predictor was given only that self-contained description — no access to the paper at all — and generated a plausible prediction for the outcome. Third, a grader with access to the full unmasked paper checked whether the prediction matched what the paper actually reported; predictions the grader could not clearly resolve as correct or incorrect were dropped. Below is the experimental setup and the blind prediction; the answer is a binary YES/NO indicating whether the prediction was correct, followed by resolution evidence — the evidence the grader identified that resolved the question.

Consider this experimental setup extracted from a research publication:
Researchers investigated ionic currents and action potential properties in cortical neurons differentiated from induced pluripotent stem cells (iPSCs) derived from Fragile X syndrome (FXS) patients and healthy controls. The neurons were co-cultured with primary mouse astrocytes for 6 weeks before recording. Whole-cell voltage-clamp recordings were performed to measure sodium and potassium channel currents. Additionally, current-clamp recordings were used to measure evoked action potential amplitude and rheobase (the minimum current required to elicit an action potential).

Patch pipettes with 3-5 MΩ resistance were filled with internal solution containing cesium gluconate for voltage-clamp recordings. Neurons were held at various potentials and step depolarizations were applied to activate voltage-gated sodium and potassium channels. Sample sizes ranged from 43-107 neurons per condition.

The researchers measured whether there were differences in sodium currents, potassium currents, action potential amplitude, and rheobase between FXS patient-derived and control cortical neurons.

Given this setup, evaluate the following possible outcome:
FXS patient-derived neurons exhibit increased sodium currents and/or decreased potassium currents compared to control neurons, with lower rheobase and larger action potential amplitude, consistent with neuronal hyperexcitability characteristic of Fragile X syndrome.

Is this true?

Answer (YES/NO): NO